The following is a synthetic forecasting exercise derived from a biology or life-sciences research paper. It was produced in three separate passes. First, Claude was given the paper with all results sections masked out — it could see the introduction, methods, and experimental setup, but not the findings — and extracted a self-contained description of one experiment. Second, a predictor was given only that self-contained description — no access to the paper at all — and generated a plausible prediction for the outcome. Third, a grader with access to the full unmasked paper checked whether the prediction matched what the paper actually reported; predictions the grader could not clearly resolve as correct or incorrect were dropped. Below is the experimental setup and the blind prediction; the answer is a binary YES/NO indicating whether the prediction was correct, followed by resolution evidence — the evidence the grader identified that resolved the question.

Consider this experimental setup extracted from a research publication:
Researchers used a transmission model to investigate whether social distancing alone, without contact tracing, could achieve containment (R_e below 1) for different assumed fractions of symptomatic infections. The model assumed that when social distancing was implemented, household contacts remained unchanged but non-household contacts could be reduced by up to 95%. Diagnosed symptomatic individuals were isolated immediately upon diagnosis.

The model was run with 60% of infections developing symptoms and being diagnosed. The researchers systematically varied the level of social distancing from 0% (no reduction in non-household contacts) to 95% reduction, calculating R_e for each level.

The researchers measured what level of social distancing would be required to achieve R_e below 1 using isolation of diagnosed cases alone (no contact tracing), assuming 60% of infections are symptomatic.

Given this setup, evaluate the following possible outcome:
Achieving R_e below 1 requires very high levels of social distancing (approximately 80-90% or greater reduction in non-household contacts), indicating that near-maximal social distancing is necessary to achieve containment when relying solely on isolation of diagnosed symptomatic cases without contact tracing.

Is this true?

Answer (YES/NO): NO